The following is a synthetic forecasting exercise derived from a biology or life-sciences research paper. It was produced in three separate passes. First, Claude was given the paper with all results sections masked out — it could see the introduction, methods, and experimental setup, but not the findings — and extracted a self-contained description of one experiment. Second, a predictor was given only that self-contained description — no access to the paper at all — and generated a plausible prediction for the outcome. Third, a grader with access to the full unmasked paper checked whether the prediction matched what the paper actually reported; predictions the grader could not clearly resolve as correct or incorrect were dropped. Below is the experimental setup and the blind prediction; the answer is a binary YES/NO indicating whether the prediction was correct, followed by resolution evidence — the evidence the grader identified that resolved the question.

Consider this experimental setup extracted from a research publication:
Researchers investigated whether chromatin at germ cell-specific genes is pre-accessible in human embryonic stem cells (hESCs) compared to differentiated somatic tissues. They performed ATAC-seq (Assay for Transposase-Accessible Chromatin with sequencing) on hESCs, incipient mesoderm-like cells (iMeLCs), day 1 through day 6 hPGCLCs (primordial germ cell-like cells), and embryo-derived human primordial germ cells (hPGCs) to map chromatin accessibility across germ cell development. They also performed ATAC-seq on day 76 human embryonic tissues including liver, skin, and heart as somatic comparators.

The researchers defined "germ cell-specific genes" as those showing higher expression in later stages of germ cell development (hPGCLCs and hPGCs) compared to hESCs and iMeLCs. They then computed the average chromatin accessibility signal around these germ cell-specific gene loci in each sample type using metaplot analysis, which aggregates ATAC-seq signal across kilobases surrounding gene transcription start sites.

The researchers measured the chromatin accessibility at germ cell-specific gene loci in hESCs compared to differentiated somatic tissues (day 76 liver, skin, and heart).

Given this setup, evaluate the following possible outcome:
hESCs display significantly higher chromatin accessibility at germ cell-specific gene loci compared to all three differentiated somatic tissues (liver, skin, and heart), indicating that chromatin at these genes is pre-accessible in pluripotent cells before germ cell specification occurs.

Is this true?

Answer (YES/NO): YES